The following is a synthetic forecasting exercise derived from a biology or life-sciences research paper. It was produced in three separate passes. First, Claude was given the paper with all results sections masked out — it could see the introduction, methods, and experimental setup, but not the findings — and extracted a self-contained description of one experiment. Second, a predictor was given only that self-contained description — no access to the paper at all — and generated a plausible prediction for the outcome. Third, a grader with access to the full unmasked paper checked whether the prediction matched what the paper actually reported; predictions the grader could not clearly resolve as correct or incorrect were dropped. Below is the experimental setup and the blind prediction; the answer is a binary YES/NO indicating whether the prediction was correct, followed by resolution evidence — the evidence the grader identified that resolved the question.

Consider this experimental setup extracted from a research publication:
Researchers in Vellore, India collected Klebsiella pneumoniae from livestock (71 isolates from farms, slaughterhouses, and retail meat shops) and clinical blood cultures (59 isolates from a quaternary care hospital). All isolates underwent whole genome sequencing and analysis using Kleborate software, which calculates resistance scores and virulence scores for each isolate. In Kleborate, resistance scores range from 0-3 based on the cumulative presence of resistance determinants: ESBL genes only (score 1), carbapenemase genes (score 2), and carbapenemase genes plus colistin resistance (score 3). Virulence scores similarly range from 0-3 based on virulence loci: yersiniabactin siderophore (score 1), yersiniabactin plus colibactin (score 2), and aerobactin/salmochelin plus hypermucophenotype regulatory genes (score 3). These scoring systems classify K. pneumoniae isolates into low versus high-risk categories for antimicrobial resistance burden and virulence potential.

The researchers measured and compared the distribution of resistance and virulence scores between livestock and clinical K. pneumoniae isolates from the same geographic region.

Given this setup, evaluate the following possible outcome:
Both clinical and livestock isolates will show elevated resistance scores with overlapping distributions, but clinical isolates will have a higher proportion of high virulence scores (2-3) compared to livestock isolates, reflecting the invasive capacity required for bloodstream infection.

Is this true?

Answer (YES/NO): NO